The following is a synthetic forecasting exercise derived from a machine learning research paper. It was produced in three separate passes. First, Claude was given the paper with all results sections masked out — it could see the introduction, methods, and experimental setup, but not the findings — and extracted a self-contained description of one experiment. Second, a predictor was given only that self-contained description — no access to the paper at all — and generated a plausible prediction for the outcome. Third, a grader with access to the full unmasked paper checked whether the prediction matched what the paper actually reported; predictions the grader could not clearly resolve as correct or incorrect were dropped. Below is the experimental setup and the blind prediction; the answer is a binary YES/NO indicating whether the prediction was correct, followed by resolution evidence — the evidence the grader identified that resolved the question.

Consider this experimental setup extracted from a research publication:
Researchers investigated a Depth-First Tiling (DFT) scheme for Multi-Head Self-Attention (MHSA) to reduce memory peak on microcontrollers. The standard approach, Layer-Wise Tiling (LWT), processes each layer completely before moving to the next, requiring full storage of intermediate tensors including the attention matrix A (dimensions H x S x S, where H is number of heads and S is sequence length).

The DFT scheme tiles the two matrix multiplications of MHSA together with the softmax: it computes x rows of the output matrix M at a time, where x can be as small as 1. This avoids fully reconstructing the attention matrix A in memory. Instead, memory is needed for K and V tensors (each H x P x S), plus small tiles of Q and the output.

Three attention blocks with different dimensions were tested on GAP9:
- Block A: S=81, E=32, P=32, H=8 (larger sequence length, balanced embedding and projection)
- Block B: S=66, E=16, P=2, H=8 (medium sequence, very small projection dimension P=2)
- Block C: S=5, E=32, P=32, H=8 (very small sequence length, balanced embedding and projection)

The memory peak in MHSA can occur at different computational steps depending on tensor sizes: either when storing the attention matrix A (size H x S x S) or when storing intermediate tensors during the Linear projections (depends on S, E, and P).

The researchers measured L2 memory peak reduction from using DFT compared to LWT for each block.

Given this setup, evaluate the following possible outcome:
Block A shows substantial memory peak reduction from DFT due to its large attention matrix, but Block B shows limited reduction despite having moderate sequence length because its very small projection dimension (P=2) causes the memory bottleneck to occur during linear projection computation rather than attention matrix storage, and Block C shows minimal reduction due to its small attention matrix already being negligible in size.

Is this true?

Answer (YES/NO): NO